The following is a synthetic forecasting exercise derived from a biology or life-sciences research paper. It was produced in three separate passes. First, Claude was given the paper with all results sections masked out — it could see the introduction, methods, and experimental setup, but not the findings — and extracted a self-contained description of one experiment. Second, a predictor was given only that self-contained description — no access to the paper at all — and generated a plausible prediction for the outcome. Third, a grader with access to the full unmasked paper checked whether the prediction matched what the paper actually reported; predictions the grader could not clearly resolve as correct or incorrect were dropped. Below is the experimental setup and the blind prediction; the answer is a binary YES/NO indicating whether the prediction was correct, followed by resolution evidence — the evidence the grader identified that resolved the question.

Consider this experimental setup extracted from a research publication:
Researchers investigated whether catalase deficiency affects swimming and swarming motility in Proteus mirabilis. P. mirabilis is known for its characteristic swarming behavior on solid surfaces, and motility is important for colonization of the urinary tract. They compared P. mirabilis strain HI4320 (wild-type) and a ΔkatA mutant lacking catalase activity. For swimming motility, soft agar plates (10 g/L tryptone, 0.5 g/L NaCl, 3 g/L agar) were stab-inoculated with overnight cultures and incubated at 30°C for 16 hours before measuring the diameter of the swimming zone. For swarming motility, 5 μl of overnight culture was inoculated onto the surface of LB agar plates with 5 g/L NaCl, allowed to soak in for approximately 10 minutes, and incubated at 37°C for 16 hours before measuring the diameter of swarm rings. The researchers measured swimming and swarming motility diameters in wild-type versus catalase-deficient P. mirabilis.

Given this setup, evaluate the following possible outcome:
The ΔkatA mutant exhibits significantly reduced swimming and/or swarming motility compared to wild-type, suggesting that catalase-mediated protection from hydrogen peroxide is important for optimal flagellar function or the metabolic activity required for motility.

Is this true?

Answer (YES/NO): NO